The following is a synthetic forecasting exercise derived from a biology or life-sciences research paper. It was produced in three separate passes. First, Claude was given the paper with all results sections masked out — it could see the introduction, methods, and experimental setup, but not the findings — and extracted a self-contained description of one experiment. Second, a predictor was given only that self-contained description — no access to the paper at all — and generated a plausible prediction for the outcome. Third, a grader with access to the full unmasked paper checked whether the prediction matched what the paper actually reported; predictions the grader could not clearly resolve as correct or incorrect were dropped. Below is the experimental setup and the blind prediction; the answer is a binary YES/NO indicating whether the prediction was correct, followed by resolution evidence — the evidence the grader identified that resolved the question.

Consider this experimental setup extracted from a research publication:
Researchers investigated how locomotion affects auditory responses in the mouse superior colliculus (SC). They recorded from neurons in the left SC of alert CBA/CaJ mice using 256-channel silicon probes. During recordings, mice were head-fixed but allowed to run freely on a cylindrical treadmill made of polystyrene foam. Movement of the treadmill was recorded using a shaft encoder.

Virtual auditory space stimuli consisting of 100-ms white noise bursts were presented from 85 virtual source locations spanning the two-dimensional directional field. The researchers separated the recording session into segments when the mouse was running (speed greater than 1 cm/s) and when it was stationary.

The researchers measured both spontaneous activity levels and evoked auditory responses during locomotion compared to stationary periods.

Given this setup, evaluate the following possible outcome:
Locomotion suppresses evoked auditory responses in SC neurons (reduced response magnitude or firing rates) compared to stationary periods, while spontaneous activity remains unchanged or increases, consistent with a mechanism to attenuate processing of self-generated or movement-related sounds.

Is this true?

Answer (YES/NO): YES